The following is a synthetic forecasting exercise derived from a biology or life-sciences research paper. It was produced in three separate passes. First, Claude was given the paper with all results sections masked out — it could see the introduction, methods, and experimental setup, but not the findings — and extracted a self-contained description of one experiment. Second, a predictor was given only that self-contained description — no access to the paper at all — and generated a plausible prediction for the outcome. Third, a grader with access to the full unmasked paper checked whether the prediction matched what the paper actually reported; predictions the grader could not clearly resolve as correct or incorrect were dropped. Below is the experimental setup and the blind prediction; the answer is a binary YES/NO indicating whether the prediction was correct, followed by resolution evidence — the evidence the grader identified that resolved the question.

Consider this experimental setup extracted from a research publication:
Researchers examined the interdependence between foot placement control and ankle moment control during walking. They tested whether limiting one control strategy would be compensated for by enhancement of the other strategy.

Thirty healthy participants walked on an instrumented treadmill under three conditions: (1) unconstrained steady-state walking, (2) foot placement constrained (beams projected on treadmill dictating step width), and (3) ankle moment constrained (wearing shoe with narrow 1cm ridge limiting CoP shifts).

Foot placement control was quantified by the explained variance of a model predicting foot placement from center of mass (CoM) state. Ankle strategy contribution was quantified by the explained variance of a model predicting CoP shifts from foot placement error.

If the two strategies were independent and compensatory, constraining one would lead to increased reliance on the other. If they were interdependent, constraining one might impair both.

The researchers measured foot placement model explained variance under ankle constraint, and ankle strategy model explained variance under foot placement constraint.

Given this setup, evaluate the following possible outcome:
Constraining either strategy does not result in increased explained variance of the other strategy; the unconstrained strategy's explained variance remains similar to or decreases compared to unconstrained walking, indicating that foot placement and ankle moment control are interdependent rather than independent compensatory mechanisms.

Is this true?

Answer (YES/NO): YES